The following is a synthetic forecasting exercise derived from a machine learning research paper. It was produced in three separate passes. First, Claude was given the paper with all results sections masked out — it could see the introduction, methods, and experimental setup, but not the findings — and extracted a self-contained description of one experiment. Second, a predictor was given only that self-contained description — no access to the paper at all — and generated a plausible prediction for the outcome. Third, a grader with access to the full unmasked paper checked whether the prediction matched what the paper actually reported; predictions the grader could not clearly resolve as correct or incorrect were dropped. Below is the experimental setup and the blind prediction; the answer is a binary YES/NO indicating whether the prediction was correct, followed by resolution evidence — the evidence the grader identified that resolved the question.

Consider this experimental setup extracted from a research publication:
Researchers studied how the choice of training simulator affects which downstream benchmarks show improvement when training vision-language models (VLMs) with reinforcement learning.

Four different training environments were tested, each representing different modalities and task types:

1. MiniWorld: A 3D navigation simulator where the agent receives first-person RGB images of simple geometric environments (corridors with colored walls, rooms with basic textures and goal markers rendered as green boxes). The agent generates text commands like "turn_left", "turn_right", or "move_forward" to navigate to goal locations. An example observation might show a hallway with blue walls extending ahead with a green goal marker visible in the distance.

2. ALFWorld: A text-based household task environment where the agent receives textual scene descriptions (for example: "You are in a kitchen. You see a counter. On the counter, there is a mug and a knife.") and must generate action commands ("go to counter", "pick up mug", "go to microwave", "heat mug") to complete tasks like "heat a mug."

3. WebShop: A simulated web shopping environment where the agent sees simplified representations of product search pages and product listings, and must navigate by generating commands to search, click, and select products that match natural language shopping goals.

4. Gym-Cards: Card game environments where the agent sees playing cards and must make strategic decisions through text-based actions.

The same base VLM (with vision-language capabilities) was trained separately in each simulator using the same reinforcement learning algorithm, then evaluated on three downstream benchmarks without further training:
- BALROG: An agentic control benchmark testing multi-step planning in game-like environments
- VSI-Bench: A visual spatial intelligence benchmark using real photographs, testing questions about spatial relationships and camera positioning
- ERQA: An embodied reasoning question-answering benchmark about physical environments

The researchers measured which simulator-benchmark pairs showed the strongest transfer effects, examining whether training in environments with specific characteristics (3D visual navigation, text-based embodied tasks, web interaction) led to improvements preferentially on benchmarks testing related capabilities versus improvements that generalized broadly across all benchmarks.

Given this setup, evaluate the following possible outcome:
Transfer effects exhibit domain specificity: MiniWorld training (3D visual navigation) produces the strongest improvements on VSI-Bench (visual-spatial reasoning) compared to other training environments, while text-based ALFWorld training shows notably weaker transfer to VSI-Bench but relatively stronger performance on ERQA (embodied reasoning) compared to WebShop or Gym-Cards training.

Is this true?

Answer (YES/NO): NO